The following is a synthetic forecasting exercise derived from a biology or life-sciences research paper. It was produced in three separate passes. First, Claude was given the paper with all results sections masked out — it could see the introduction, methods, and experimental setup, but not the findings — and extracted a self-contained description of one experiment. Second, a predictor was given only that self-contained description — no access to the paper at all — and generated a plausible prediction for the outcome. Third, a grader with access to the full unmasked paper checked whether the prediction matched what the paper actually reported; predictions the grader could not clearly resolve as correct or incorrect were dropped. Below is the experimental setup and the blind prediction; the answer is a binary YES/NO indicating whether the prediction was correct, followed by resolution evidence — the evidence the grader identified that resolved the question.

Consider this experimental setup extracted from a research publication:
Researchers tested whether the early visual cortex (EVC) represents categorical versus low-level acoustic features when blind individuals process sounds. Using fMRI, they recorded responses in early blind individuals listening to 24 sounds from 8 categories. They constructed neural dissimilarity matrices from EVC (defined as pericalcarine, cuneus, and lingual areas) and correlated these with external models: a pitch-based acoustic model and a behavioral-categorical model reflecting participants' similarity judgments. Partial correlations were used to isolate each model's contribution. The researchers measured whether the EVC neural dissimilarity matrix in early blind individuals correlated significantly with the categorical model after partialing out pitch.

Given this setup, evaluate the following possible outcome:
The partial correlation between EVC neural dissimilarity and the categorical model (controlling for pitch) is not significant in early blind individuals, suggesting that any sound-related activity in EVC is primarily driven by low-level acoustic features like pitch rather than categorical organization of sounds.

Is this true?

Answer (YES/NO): YES